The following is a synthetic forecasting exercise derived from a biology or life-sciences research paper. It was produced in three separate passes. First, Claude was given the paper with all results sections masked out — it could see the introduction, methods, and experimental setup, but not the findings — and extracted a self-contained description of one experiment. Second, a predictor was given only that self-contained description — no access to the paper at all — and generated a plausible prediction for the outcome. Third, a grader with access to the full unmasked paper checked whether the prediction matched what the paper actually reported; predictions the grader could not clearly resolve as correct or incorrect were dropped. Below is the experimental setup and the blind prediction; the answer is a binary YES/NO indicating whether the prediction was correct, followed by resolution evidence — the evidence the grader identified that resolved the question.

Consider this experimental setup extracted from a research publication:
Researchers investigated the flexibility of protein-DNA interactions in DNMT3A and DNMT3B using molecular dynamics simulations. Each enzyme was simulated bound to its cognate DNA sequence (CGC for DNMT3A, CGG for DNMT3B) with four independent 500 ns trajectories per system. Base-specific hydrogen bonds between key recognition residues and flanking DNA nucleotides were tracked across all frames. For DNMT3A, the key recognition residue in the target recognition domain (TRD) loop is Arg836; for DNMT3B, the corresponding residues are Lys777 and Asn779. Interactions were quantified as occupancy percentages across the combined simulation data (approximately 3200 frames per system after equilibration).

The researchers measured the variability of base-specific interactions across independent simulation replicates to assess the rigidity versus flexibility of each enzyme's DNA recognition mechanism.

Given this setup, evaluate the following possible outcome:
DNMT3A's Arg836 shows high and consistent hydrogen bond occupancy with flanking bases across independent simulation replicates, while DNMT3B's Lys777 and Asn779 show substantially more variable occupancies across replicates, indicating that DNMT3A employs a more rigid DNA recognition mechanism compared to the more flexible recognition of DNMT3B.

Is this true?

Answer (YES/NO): YES